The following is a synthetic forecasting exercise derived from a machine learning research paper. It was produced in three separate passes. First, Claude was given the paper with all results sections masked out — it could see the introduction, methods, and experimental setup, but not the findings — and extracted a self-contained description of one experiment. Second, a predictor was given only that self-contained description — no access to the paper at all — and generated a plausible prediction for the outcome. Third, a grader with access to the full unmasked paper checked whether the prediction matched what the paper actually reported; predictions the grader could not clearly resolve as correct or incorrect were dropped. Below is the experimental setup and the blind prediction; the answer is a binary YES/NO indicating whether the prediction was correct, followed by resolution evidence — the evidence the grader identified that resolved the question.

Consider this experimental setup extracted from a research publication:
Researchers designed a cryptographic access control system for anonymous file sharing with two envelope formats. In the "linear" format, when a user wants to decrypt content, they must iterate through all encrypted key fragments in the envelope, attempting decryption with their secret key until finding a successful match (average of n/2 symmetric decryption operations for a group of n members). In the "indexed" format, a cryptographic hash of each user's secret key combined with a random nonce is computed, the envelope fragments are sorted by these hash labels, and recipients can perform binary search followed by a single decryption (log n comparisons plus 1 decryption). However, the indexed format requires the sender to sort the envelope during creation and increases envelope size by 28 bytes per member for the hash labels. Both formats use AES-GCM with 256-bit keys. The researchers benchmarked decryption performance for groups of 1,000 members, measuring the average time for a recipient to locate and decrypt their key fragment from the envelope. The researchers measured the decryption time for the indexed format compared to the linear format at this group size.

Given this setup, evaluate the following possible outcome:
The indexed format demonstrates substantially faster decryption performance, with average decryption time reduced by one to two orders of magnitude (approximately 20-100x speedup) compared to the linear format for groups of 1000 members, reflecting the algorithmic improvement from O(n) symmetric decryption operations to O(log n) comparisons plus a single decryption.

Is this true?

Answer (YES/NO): YES